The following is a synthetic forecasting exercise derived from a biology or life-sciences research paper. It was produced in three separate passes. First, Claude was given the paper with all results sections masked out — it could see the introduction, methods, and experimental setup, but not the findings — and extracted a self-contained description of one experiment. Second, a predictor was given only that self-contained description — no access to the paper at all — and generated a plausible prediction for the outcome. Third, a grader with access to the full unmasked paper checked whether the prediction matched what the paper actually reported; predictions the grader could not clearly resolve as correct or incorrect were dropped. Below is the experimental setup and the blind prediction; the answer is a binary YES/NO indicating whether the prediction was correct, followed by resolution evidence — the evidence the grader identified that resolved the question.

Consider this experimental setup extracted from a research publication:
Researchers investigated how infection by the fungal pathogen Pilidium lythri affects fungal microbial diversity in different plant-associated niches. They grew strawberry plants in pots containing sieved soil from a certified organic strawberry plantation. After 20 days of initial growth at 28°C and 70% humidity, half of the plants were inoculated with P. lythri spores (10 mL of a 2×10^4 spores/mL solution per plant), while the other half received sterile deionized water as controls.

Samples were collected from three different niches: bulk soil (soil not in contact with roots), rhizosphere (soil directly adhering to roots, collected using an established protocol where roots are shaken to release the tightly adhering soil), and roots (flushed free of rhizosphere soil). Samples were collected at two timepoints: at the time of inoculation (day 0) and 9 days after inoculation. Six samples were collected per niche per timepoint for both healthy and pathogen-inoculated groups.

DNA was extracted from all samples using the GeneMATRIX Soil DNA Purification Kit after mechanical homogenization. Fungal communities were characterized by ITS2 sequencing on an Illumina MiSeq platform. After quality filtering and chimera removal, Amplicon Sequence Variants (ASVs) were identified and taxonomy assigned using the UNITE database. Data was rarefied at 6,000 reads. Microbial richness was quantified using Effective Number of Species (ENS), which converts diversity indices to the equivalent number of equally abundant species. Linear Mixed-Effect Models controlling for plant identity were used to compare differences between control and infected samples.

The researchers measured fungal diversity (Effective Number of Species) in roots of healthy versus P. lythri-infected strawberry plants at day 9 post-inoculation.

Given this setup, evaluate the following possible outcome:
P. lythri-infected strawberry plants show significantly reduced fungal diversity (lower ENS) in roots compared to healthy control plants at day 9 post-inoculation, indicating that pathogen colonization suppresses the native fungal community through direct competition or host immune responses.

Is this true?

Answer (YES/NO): NO